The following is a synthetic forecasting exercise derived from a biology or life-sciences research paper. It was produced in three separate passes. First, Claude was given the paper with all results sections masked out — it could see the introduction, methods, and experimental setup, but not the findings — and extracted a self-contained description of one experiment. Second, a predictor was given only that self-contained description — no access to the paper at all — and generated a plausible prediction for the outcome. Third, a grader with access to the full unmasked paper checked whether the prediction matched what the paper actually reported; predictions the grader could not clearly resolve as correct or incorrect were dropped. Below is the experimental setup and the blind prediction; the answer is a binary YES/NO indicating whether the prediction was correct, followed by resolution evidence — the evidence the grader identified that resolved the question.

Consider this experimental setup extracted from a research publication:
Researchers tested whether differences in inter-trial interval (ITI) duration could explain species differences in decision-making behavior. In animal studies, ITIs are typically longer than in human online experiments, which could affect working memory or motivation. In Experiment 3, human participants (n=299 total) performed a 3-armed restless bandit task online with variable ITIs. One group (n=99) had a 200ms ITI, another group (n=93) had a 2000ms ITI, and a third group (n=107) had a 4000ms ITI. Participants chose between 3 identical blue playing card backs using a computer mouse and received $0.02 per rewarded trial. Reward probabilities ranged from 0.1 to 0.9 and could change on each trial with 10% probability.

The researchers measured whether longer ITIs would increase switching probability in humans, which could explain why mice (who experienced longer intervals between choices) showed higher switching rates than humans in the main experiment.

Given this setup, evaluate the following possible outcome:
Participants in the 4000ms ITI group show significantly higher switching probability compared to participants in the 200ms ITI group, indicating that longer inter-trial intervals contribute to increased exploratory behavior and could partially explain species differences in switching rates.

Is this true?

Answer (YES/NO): NO